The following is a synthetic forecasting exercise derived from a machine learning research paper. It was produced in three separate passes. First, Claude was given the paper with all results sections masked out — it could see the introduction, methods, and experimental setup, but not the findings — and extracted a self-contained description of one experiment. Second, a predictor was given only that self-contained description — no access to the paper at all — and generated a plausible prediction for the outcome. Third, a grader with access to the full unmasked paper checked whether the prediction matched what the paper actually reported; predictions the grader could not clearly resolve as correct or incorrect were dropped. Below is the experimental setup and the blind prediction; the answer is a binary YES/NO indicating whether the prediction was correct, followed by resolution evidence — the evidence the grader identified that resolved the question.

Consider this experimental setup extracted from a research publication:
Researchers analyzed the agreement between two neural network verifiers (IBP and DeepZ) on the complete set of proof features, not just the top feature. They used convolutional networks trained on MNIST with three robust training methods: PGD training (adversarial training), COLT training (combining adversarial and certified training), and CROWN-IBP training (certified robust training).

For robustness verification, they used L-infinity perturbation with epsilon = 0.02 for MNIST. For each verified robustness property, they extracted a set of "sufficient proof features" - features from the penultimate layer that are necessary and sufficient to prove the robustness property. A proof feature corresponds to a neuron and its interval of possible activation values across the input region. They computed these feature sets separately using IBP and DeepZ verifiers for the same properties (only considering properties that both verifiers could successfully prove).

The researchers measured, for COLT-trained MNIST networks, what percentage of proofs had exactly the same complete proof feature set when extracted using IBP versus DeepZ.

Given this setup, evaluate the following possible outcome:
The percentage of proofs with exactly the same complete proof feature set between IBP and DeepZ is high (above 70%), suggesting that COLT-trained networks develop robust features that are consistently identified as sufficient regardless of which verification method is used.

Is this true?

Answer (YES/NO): YES